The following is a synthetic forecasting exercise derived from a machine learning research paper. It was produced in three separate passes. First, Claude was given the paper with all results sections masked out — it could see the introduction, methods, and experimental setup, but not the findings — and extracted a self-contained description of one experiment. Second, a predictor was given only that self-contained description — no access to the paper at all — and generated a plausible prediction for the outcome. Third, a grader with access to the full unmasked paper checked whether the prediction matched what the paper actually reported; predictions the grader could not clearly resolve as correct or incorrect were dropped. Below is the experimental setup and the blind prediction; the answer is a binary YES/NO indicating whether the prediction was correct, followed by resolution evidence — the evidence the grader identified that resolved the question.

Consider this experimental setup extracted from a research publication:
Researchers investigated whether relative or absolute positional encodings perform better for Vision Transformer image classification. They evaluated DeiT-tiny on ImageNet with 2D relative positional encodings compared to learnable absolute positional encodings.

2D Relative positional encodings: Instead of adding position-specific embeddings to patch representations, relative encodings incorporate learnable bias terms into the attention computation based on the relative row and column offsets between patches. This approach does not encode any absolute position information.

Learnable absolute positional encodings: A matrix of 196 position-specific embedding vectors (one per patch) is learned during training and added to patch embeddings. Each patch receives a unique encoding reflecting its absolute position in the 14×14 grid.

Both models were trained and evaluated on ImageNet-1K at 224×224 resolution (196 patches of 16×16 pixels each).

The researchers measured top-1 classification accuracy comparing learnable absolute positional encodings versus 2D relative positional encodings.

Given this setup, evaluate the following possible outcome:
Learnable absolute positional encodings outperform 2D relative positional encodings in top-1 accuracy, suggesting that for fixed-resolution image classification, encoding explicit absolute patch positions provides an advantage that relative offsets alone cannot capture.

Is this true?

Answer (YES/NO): YES